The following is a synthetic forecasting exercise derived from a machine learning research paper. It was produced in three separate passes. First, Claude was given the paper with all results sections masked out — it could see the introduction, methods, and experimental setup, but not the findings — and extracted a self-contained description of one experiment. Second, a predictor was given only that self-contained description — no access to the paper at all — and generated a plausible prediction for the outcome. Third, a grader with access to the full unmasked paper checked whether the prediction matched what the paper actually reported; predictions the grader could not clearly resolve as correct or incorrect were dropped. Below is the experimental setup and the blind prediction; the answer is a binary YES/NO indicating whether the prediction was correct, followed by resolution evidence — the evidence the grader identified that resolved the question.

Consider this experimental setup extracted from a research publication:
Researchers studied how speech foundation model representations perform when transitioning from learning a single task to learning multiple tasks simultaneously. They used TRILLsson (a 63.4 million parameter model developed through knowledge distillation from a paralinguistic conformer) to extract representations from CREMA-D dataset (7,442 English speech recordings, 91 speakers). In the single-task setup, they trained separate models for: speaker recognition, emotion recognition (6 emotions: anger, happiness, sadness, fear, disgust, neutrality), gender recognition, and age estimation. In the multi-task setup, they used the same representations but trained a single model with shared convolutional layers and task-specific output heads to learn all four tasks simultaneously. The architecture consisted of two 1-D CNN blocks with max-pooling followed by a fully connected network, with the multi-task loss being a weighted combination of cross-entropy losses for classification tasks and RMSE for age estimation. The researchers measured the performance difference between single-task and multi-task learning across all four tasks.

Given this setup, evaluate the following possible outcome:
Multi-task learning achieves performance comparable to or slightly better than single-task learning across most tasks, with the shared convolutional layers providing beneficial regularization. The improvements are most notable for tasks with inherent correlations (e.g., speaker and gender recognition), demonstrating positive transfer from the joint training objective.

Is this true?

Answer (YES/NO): NO